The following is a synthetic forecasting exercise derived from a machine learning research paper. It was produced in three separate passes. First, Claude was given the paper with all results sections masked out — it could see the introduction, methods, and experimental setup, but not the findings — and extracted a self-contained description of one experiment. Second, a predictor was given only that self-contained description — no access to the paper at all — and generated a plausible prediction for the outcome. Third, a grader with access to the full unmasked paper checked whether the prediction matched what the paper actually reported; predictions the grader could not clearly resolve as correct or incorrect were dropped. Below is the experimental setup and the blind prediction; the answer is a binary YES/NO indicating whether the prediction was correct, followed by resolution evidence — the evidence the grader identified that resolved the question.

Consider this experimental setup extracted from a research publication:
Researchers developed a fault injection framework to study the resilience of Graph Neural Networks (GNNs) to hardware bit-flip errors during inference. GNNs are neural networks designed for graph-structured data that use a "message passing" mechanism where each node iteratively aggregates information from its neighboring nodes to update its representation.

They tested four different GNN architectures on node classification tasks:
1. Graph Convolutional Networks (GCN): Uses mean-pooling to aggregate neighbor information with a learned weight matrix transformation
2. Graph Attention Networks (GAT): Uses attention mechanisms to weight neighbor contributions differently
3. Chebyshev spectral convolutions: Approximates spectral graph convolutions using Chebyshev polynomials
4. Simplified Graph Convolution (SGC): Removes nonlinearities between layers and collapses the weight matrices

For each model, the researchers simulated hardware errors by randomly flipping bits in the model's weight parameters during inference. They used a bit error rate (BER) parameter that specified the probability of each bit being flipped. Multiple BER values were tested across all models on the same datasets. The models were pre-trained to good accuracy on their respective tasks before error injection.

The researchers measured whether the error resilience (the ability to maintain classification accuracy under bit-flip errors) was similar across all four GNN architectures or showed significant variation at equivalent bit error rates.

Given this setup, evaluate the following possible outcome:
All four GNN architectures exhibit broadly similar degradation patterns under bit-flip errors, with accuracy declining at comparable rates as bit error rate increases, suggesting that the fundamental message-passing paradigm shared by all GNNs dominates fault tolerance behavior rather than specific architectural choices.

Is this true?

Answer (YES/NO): NO